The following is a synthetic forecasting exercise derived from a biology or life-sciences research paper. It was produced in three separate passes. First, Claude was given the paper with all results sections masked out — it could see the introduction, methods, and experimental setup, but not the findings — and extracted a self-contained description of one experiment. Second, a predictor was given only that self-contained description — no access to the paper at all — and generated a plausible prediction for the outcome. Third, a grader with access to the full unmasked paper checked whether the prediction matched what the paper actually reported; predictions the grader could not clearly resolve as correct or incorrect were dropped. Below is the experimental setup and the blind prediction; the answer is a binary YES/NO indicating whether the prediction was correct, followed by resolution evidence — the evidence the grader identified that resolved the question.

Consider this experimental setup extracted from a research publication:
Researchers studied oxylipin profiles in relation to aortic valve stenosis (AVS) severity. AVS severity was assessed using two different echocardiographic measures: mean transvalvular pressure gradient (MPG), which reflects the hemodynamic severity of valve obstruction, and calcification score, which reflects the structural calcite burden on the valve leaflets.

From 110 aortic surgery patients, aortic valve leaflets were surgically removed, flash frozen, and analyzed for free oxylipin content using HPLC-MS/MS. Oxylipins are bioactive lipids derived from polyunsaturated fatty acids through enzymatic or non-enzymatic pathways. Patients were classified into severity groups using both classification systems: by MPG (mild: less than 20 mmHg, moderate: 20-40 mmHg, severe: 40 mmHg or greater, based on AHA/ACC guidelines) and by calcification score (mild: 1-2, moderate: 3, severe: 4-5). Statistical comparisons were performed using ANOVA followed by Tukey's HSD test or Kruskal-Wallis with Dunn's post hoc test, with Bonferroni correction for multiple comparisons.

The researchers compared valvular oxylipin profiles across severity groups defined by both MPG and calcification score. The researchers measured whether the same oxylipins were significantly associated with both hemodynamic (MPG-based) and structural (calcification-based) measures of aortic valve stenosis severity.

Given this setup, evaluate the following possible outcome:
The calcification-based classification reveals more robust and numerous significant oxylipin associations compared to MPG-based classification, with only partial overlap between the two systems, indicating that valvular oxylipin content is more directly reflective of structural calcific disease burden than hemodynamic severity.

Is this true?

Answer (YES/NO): NO